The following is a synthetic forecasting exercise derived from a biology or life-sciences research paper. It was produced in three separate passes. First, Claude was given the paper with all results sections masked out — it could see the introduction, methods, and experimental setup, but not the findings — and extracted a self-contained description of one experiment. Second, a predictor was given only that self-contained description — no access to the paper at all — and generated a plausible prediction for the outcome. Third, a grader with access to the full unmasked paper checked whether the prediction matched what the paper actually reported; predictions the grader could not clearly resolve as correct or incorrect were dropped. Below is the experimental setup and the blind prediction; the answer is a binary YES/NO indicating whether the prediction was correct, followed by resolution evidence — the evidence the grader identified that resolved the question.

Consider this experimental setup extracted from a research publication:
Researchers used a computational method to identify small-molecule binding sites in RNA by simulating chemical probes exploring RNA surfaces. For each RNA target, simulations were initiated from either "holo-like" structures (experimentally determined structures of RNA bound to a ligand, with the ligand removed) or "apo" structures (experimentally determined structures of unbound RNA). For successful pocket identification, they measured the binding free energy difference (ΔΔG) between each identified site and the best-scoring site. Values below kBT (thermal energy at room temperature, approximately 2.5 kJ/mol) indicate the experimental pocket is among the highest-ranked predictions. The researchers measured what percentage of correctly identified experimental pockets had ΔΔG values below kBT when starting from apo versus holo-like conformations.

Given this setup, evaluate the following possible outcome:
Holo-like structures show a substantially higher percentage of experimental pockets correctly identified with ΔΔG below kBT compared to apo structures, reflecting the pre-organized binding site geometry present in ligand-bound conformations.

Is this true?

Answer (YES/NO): NO